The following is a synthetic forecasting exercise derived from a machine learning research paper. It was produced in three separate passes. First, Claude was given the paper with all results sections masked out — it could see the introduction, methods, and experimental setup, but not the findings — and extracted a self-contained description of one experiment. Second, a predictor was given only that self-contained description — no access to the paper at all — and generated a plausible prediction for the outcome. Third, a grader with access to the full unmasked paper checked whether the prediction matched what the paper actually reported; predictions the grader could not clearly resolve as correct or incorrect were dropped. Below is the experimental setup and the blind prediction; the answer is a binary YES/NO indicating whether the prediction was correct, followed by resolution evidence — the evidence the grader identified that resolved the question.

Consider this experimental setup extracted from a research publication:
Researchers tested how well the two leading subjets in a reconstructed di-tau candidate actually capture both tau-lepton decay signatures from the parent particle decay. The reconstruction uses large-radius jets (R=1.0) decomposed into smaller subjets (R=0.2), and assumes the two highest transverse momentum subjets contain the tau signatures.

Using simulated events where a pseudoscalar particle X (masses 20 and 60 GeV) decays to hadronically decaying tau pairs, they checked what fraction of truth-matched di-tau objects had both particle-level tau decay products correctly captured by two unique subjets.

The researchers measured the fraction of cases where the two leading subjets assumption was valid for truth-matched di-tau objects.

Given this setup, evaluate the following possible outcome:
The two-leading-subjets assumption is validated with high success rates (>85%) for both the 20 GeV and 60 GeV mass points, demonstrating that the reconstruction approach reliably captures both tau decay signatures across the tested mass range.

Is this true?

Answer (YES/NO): YES